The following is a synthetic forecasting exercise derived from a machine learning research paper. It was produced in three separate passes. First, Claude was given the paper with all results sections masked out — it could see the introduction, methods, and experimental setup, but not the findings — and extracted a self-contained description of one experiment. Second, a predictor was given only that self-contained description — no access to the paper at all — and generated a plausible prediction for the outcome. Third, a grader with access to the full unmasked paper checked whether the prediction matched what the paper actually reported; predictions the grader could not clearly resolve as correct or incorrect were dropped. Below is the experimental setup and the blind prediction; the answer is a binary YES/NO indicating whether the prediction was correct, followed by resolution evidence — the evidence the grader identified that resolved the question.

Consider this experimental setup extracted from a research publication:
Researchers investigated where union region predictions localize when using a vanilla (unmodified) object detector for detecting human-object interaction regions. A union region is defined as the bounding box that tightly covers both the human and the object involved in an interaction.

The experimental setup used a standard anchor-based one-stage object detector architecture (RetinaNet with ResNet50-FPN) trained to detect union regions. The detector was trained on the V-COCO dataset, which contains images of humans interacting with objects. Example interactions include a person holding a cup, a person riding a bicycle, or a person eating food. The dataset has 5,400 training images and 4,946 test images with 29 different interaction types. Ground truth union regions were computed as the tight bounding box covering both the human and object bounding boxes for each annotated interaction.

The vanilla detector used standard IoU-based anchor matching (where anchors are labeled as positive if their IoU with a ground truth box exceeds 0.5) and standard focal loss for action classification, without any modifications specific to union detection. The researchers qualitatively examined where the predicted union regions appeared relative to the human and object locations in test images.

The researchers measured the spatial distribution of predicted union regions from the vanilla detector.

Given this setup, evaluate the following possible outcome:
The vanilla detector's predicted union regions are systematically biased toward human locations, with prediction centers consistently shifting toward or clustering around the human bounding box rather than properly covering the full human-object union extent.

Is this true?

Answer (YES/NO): YES